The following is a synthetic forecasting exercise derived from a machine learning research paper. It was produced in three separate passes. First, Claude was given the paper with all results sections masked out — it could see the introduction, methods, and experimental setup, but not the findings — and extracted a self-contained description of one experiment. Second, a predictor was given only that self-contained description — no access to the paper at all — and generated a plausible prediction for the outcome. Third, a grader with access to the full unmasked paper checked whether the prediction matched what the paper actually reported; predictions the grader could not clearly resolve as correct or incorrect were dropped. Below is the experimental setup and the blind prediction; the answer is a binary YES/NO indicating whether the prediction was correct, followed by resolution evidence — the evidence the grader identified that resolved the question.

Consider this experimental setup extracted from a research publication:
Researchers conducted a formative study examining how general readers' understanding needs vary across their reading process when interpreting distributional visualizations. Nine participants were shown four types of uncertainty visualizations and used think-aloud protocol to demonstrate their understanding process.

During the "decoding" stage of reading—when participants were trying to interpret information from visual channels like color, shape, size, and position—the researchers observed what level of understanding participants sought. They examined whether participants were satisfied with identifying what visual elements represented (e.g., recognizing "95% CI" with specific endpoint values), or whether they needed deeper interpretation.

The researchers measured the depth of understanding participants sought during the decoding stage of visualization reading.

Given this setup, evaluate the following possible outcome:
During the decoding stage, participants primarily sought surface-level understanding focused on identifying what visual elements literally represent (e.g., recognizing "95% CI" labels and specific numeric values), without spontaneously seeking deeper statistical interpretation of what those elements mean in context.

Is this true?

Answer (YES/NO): NO